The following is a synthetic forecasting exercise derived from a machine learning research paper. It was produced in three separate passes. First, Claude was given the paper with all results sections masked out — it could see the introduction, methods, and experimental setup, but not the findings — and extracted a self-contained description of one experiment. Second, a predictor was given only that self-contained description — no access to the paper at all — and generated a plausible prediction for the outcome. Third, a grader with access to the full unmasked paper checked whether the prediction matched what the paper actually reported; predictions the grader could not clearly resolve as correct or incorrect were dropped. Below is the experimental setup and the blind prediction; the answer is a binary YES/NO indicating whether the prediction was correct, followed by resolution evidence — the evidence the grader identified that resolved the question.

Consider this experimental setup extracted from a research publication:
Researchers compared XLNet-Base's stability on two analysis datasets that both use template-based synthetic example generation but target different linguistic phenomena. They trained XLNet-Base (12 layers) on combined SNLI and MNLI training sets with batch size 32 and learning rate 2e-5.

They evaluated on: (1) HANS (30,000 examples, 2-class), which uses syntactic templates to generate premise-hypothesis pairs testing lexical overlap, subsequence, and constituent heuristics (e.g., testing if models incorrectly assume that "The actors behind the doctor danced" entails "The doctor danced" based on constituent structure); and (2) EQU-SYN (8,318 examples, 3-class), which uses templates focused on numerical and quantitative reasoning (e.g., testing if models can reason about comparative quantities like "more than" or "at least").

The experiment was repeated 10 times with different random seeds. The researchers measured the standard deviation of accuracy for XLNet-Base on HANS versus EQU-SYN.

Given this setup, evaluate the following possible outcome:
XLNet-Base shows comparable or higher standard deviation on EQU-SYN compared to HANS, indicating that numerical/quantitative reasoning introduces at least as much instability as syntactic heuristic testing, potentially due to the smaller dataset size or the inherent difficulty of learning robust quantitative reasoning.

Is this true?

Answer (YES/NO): YES